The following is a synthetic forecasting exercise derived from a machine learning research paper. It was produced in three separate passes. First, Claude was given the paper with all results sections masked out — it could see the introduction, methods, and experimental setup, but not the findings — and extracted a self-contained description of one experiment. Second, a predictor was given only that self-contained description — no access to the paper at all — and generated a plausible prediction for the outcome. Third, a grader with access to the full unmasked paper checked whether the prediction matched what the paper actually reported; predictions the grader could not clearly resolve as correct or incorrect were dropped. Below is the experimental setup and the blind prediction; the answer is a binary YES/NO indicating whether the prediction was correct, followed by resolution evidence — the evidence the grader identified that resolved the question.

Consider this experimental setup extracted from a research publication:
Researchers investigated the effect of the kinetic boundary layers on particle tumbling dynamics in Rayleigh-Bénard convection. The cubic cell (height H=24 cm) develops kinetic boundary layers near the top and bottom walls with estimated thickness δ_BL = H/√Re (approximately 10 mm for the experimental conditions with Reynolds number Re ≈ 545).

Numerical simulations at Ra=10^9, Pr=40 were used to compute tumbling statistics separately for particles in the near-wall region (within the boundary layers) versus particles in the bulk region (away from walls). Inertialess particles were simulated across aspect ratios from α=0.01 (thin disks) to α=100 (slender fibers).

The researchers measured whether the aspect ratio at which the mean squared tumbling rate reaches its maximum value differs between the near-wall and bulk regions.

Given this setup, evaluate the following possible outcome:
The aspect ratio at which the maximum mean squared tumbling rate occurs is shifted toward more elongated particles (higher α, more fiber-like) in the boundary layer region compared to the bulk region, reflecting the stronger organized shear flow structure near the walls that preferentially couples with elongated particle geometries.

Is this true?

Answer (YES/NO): NO